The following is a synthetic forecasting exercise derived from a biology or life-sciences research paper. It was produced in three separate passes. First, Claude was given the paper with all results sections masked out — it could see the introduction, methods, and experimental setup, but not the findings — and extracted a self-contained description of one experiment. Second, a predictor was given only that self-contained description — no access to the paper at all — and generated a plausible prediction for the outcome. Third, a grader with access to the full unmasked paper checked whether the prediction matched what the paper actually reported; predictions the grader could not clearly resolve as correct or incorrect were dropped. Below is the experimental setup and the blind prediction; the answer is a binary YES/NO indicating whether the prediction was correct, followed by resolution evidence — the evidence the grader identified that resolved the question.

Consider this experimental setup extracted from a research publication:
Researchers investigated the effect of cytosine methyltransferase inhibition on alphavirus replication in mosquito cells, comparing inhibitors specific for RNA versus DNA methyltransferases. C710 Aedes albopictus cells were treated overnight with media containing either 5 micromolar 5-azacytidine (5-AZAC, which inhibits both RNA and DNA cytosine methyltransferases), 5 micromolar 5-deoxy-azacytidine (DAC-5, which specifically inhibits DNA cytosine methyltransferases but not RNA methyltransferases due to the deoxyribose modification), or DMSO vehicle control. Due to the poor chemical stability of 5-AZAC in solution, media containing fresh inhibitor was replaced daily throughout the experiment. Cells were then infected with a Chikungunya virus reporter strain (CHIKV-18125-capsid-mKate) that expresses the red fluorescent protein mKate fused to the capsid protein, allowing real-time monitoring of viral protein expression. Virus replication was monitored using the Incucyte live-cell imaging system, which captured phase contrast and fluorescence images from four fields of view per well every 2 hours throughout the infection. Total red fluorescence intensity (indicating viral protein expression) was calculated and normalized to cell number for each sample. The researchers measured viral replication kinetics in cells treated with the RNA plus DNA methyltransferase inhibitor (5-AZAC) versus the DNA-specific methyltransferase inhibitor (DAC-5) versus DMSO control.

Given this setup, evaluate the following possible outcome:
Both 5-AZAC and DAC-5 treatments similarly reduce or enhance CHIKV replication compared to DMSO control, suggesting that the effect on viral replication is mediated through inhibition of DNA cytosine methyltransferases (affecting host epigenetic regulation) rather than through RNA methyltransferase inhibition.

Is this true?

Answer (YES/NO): NO